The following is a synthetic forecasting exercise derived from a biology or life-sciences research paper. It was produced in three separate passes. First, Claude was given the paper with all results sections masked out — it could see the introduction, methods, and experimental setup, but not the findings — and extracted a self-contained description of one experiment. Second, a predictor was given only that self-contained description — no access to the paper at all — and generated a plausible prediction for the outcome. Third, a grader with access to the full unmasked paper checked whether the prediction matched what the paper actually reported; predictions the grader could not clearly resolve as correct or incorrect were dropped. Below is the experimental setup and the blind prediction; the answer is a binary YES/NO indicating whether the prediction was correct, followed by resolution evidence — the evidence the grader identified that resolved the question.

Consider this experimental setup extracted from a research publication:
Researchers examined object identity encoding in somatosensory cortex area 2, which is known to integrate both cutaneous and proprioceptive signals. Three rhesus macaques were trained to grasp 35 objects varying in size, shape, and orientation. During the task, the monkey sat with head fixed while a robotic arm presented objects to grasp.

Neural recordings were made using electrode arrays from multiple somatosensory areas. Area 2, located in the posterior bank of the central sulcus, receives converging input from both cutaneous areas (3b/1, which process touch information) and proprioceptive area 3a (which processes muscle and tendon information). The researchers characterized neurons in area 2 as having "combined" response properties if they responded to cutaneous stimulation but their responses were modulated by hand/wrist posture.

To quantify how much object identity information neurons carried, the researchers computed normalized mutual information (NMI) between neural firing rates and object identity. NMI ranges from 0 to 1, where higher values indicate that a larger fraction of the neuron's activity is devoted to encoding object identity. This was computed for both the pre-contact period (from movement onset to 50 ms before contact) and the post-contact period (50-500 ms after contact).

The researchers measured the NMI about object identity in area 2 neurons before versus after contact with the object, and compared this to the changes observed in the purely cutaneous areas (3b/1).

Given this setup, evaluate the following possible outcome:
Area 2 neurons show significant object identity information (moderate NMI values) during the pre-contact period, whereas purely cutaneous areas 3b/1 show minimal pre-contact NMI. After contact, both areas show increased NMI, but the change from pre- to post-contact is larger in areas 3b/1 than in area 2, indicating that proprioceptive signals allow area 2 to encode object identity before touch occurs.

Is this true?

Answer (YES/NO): NO